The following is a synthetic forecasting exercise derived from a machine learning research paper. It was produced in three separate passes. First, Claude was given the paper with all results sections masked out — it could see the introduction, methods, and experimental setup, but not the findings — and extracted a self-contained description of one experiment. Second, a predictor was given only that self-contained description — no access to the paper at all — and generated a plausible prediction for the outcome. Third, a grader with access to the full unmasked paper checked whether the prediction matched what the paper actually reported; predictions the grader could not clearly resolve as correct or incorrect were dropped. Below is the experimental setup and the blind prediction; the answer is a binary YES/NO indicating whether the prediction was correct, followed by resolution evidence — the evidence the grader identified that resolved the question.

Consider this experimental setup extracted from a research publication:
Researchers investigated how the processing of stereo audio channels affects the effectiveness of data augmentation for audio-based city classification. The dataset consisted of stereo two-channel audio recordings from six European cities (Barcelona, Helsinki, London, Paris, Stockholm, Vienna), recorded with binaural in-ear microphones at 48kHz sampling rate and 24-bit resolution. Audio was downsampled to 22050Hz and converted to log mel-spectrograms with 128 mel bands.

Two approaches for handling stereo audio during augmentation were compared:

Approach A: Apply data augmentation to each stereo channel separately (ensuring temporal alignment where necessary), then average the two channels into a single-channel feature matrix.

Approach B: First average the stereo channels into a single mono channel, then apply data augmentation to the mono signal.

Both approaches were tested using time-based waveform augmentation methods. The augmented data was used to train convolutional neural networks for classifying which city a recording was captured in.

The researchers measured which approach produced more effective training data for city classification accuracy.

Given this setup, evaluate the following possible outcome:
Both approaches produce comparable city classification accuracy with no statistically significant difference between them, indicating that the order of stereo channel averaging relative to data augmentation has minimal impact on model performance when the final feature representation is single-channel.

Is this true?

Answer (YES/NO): NO